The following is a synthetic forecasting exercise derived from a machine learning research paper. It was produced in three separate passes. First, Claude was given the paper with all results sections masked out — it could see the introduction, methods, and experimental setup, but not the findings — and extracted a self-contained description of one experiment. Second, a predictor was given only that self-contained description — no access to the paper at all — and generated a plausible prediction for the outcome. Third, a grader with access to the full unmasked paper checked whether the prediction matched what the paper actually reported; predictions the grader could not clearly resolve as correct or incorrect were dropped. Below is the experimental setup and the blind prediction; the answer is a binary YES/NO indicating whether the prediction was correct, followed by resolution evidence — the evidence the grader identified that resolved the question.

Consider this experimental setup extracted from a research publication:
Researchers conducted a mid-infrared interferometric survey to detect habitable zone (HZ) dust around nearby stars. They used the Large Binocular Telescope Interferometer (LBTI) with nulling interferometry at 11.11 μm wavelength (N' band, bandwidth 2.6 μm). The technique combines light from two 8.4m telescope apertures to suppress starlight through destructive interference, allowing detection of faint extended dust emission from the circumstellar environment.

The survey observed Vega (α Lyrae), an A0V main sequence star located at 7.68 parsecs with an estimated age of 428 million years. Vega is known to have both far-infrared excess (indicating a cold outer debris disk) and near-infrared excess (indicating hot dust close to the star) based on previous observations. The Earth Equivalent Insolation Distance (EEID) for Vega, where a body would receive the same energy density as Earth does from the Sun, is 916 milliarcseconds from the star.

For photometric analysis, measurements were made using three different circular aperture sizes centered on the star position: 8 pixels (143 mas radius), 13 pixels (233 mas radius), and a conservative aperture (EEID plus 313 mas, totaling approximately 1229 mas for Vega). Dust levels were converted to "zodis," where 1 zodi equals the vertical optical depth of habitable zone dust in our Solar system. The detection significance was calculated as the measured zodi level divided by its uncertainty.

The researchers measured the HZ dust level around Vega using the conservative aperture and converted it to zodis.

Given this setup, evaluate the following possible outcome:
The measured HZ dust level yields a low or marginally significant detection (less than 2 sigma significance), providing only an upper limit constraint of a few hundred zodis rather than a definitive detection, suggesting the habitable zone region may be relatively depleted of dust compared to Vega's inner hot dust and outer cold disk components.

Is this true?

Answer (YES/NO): NO